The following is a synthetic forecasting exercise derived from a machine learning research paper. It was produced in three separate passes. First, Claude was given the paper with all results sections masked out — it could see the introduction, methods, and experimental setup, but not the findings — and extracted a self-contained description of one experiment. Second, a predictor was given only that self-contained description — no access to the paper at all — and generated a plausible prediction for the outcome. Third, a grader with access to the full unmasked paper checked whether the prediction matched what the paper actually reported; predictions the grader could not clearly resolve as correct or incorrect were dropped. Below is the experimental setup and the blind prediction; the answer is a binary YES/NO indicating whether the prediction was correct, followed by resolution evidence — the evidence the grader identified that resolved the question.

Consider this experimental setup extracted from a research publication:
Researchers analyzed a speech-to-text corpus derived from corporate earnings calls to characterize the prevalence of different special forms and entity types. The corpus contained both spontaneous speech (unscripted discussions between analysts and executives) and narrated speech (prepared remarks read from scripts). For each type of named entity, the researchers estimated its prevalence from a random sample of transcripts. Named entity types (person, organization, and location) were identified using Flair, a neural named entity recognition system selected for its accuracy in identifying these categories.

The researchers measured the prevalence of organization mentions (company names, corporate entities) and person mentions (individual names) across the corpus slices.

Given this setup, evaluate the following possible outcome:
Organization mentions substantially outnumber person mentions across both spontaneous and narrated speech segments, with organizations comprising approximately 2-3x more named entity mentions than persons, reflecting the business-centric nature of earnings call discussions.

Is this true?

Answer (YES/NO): NO